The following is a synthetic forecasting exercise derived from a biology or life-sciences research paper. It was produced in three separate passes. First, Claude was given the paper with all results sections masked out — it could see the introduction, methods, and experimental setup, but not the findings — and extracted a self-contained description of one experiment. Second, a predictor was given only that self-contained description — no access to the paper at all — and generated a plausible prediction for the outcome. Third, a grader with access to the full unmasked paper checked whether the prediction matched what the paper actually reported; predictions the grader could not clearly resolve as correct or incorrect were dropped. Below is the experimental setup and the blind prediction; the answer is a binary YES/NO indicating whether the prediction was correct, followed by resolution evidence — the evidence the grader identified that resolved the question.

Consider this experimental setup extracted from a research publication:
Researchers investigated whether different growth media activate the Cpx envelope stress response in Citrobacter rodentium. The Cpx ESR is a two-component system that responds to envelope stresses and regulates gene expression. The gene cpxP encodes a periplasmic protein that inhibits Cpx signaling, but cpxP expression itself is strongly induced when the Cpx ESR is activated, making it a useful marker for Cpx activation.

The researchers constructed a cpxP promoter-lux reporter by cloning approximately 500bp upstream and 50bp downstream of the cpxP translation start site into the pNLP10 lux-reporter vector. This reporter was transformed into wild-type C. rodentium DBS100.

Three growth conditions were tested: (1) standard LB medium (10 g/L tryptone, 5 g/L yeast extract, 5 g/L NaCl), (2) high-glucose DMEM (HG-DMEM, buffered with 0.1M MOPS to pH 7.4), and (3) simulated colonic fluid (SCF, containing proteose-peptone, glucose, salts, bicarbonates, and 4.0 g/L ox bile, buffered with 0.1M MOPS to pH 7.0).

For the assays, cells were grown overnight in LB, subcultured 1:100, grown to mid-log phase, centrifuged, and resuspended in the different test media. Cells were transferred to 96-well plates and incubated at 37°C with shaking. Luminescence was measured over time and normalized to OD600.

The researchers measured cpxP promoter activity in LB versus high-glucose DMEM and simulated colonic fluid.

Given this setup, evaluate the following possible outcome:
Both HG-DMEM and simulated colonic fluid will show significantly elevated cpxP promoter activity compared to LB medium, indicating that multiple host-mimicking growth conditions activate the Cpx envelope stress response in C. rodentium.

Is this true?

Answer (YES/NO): YES